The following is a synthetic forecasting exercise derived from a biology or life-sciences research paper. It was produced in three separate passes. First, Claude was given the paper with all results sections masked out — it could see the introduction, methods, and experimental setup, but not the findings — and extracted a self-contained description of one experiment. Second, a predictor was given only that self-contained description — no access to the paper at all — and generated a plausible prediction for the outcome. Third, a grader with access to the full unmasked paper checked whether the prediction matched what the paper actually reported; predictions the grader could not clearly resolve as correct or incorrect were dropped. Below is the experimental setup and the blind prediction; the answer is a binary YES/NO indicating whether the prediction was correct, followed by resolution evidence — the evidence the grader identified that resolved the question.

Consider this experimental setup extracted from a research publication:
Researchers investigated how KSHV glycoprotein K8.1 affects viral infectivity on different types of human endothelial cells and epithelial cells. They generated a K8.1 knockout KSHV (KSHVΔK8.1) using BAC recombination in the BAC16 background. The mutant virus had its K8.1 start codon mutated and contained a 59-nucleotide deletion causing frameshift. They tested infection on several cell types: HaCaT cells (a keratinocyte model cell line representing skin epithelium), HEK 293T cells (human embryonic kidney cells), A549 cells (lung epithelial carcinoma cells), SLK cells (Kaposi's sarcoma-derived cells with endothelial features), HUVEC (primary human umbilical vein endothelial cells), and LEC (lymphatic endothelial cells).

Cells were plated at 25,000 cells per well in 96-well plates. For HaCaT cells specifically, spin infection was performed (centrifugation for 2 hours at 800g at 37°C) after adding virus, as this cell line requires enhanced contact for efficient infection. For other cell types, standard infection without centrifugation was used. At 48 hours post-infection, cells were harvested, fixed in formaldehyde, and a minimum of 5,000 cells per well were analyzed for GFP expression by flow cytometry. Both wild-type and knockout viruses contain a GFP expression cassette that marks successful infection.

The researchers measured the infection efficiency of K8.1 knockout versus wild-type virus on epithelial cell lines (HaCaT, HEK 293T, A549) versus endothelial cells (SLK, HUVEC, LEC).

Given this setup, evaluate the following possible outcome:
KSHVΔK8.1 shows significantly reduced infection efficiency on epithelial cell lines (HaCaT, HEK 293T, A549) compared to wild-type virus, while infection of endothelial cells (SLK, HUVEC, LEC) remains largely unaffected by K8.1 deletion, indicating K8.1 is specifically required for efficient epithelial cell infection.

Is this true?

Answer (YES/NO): YES